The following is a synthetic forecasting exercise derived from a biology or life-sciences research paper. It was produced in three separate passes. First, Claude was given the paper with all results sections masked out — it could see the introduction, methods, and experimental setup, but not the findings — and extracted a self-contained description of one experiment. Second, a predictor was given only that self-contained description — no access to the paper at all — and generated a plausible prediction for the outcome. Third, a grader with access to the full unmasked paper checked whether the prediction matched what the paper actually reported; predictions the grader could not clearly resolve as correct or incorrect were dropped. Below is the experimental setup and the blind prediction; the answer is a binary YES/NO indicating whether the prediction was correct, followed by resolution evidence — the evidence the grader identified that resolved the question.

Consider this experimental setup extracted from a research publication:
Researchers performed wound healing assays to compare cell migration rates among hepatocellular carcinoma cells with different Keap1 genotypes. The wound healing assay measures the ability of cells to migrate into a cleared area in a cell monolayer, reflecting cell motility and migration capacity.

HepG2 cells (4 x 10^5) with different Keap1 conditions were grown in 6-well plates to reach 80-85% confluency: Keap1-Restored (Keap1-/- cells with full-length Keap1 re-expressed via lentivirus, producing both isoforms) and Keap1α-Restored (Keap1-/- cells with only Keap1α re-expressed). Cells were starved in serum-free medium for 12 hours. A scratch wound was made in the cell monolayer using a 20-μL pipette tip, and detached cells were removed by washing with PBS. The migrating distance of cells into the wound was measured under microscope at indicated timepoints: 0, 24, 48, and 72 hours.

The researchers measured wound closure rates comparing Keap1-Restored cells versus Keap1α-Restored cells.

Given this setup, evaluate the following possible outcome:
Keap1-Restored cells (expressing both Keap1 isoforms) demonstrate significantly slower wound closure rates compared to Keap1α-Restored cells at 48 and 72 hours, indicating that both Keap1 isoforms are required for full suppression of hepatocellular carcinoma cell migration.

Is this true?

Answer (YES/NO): NO